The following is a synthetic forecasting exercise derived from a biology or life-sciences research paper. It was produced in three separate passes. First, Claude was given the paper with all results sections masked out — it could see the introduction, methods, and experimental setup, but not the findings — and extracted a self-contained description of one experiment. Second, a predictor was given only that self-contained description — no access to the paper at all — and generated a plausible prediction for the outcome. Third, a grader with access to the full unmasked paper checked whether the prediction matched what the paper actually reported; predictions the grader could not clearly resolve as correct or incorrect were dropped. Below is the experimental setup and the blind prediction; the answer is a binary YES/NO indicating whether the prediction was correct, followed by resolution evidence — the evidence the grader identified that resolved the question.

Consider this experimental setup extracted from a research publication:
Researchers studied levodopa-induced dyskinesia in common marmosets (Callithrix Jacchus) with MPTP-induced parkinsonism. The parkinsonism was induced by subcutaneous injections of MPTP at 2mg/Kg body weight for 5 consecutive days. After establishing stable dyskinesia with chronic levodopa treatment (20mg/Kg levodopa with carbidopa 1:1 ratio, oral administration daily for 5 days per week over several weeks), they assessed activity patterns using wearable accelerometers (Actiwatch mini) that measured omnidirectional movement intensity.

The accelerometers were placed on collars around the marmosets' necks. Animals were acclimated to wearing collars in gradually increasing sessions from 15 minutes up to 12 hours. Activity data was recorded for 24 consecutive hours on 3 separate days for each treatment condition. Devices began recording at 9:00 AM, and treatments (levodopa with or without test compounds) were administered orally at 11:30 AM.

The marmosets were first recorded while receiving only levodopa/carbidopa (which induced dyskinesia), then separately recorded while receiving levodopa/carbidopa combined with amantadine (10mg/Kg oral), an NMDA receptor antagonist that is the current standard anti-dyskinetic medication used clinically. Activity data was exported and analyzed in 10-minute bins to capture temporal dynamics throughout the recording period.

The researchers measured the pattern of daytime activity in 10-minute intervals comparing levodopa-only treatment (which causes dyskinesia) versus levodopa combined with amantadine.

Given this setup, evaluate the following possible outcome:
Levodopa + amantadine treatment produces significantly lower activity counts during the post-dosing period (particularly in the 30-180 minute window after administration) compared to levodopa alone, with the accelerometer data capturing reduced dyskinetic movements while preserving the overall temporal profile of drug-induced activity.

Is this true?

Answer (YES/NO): YES